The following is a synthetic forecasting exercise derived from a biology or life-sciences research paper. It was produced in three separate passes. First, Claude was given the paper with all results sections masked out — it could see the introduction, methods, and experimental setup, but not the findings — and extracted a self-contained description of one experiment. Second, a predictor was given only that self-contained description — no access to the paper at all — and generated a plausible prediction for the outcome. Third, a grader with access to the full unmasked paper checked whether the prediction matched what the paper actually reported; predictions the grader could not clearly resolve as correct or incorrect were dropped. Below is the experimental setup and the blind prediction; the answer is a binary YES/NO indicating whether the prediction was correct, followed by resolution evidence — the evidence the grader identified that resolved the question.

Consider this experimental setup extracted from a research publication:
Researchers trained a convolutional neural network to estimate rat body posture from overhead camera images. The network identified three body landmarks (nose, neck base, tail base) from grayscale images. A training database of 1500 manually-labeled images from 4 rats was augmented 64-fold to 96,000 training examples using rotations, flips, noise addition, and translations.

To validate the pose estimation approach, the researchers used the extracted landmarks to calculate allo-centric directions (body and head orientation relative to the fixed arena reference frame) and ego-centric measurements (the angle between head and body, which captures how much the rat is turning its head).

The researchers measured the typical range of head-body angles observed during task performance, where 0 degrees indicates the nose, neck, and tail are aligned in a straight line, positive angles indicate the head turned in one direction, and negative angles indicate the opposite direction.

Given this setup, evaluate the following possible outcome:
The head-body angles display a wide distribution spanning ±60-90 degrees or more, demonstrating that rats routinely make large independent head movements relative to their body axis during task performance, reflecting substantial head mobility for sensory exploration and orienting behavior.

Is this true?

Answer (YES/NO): NO